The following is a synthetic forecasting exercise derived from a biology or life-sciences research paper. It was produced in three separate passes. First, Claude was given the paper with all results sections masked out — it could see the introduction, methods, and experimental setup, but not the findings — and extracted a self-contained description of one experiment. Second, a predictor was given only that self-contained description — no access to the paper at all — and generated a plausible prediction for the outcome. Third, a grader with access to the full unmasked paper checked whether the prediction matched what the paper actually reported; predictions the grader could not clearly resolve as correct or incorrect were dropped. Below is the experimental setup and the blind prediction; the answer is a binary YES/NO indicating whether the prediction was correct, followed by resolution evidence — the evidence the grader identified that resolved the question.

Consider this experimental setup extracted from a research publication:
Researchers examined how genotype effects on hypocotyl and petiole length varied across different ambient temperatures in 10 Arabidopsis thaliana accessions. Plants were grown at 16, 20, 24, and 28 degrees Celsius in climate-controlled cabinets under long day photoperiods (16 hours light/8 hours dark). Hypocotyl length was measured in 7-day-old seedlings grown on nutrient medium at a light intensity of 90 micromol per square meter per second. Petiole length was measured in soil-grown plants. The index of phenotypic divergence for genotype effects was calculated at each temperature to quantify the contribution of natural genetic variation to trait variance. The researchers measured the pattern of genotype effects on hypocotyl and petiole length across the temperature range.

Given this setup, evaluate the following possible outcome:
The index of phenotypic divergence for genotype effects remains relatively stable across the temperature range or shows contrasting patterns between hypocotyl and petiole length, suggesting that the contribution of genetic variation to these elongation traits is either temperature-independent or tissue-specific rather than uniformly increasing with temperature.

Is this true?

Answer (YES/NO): NO